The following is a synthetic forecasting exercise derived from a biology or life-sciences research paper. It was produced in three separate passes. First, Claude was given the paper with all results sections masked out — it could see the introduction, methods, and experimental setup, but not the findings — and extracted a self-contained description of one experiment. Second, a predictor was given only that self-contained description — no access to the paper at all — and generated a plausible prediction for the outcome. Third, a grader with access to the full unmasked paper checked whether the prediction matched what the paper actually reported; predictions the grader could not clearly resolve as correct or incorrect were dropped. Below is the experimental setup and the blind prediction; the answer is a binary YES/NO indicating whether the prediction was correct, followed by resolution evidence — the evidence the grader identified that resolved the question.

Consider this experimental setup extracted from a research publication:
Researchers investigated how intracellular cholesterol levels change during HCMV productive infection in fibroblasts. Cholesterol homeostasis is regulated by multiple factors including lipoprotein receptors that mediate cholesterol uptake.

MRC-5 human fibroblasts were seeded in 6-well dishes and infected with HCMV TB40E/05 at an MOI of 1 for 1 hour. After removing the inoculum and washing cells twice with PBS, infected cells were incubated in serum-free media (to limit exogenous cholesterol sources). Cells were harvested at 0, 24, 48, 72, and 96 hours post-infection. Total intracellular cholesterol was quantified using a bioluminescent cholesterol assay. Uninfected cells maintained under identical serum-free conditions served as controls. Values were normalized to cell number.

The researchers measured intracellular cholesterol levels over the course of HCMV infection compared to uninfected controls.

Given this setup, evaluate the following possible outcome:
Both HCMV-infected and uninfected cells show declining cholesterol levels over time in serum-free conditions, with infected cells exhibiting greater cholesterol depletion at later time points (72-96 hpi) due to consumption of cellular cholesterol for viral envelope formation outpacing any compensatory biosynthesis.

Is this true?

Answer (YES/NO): NO